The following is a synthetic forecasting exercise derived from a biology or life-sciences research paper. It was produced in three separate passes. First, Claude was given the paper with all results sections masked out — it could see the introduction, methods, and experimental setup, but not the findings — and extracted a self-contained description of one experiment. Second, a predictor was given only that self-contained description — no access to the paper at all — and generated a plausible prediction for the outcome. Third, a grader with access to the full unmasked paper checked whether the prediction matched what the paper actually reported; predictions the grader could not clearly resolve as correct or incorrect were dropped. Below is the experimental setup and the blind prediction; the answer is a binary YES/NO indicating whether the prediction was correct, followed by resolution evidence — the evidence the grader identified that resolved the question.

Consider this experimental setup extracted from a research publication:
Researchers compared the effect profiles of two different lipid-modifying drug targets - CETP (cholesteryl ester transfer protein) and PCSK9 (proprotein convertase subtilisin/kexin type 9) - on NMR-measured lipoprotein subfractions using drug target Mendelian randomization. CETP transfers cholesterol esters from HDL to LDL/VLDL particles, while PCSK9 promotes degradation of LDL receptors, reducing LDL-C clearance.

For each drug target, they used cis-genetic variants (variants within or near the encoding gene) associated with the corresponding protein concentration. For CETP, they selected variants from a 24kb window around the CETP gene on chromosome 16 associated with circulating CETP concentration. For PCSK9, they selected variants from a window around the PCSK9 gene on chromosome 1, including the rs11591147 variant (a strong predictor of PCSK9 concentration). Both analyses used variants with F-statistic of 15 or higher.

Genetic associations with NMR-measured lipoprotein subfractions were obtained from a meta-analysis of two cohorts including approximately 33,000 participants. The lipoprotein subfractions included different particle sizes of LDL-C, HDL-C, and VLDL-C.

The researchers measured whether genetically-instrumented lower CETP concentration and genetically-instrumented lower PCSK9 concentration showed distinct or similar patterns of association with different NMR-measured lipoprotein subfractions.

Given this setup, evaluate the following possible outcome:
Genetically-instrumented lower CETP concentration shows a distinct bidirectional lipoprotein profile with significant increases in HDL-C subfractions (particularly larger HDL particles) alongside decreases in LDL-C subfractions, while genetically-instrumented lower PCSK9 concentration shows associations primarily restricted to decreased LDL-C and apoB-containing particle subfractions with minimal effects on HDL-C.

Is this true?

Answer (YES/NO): NO